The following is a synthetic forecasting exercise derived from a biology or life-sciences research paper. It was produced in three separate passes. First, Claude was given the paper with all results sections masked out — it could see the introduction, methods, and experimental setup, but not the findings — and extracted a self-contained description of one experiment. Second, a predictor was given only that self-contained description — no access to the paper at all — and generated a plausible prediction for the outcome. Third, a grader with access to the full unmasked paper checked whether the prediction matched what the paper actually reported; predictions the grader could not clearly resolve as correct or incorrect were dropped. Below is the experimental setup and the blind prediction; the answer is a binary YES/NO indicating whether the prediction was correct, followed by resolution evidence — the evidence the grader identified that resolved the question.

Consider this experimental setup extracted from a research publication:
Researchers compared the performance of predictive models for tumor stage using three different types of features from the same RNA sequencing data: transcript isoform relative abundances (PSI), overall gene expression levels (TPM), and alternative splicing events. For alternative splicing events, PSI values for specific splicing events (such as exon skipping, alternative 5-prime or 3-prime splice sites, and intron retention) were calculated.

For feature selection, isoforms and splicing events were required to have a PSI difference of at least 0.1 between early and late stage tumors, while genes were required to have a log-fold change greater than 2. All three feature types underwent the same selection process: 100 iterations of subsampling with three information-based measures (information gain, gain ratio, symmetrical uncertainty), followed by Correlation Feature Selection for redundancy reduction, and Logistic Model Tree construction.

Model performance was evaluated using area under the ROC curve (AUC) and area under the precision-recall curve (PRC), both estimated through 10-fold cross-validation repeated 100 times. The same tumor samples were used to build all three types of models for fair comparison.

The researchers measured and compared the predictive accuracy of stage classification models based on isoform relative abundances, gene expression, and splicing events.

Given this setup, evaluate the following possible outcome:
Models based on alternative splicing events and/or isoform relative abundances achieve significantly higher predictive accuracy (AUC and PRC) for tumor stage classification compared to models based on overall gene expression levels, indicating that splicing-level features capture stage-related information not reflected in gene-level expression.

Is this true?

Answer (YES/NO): NO